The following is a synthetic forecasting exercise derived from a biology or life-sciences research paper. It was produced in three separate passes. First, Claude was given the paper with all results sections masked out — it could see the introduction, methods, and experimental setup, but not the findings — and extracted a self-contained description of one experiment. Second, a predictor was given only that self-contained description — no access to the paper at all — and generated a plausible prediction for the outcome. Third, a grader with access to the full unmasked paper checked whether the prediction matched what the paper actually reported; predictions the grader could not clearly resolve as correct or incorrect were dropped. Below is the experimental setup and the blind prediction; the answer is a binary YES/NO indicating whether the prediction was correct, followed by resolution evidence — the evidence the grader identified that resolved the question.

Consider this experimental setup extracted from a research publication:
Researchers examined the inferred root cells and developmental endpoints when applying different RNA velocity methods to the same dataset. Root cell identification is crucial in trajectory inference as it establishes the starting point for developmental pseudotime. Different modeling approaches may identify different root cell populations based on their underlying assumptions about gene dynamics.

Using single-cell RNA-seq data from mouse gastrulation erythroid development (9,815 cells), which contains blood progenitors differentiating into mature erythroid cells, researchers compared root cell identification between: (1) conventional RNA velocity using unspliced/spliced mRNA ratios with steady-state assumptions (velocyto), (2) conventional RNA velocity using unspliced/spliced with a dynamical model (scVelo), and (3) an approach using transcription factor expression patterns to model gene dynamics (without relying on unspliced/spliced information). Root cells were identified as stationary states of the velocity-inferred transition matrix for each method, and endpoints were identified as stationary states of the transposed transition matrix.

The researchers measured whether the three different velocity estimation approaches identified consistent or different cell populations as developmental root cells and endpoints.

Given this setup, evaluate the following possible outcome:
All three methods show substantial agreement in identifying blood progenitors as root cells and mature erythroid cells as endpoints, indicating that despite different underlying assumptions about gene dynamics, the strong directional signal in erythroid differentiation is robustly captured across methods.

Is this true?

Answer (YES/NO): NO